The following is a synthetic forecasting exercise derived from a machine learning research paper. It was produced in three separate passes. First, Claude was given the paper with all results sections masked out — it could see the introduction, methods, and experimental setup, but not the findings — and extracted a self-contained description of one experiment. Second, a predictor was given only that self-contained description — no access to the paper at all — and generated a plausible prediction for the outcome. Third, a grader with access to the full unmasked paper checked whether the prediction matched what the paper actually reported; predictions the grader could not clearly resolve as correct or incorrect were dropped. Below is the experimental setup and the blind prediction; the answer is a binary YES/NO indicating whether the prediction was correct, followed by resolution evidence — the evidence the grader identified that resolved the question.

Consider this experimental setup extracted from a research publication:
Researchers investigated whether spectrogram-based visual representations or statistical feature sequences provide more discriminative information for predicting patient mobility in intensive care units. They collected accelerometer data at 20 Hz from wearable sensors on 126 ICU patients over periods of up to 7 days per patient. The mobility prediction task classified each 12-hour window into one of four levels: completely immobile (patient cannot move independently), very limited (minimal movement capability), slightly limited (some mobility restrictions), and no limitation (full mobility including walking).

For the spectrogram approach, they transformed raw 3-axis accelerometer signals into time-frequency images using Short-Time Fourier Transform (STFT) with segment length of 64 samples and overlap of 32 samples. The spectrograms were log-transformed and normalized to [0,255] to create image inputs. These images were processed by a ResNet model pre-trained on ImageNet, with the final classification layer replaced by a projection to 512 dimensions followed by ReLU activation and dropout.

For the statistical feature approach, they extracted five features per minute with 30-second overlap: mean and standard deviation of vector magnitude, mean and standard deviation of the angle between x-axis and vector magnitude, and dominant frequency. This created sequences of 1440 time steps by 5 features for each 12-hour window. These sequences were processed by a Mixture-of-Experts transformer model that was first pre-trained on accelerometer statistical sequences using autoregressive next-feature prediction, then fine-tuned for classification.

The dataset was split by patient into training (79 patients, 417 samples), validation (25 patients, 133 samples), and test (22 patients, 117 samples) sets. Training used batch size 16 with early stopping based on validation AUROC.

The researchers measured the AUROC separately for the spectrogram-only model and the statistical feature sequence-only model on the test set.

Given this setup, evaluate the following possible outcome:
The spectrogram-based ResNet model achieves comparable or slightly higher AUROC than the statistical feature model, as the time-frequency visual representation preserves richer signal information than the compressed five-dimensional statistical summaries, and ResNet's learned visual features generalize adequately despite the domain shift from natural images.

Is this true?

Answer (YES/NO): NO